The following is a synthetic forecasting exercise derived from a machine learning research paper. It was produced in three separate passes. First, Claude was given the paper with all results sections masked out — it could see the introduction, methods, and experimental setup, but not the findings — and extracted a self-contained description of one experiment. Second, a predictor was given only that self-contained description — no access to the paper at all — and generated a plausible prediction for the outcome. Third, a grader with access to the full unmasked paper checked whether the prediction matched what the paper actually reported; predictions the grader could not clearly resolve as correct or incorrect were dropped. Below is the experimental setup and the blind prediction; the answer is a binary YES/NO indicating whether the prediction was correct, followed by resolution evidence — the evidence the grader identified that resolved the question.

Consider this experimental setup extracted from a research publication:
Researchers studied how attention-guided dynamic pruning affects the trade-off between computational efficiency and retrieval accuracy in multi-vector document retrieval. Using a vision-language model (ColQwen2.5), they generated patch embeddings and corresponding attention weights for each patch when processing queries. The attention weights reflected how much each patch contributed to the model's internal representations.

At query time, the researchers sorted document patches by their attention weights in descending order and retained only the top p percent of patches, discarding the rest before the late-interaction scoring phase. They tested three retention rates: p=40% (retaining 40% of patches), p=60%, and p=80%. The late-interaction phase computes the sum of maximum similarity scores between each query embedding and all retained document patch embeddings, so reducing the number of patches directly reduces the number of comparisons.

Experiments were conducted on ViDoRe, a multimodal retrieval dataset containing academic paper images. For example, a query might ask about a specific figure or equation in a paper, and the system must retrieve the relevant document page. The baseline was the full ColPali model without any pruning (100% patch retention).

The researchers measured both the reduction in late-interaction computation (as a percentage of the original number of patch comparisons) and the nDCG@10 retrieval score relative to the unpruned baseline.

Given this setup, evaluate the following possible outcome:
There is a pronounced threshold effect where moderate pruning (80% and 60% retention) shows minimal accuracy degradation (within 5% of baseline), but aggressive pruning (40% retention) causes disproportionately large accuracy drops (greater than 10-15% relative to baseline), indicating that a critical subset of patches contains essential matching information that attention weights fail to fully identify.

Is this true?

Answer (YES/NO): NO